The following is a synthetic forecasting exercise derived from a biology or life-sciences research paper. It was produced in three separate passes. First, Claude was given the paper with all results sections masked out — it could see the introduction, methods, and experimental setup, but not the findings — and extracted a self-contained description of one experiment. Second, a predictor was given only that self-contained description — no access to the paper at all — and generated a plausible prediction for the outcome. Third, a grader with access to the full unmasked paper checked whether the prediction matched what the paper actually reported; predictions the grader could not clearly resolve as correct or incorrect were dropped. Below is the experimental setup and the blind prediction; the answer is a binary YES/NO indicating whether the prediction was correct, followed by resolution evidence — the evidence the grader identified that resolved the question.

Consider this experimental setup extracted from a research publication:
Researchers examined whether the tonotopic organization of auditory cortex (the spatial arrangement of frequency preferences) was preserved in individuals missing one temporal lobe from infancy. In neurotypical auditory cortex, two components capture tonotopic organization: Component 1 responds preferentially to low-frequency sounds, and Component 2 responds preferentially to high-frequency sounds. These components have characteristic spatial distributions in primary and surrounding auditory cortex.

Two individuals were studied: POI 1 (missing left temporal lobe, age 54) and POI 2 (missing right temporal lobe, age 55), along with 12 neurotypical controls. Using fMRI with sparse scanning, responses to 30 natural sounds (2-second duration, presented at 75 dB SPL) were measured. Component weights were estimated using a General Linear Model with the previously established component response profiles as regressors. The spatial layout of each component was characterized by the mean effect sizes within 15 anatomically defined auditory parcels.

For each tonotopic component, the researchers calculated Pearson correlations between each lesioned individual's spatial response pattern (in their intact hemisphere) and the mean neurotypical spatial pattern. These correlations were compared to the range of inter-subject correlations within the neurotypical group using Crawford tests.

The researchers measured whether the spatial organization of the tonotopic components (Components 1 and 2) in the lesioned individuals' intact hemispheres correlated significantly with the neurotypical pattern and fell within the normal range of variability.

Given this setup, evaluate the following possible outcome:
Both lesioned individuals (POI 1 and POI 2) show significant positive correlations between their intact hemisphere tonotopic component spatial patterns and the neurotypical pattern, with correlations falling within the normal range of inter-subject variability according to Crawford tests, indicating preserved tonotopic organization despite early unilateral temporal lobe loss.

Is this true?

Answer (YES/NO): YES